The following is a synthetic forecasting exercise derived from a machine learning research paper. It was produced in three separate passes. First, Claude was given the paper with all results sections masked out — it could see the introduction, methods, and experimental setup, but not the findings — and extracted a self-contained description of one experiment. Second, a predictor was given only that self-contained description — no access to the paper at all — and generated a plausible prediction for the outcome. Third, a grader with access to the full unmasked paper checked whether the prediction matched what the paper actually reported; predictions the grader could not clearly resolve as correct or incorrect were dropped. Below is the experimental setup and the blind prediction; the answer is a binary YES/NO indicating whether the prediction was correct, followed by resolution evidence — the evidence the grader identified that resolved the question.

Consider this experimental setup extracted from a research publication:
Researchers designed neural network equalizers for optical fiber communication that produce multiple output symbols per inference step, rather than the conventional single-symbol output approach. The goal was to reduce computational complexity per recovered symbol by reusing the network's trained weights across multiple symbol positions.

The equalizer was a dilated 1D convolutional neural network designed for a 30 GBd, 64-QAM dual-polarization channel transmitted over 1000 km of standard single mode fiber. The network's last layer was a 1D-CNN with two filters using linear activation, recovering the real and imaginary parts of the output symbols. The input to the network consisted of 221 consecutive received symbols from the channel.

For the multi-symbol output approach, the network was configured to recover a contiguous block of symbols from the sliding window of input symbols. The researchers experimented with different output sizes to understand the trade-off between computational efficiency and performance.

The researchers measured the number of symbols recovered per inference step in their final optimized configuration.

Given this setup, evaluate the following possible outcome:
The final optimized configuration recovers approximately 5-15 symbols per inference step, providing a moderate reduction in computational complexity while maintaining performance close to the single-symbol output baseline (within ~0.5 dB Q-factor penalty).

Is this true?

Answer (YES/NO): NO